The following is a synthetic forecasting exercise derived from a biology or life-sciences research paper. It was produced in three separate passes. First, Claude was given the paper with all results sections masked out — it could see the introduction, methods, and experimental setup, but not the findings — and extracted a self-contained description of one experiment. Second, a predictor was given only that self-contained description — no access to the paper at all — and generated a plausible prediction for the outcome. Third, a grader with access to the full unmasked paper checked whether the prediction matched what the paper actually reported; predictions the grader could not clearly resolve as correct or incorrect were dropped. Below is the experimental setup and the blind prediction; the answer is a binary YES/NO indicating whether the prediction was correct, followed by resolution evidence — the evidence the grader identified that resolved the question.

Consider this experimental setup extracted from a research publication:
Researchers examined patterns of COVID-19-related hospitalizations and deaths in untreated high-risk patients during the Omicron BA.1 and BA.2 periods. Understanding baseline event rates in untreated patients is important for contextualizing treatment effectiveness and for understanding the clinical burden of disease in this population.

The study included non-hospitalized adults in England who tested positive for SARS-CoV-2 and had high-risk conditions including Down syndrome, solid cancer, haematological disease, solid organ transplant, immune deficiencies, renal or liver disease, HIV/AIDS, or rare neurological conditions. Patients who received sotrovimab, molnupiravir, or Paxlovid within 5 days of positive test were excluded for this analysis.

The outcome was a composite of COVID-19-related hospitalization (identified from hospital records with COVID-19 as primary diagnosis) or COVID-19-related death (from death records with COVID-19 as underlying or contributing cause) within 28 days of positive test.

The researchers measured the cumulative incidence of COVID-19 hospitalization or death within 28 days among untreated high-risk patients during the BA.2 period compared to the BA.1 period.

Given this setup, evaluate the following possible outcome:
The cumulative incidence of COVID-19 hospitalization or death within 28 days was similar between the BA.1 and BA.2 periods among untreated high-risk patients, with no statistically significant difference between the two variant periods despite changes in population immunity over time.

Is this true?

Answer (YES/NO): NO